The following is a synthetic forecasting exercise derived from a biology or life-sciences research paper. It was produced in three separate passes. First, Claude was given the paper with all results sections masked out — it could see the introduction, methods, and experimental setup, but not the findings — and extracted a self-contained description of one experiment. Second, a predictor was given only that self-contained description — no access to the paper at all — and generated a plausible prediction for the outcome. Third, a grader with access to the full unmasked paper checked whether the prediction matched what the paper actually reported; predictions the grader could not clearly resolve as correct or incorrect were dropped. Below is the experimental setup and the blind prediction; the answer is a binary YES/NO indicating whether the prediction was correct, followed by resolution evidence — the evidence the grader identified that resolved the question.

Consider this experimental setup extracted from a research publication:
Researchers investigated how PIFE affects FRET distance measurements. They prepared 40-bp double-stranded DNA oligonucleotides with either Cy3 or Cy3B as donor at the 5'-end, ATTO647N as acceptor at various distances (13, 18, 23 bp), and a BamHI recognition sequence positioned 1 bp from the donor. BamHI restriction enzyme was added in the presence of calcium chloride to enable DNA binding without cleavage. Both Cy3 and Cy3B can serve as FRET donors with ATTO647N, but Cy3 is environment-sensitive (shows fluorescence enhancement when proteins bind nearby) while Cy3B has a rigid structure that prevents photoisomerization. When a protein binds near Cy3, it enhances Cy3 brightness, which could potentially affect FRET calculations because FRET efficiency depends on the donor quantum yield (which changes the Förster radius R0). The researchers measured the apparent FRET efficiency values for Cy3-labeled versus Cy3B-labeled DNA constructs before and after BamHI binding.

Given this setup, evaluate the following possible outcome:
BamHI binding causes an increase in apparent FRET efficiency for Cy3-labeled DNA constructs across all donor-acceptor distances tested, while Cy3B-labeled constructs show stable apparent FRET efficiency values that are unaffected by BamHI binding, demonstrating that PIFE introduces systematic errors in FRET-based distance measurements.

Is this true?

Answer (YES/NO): NO